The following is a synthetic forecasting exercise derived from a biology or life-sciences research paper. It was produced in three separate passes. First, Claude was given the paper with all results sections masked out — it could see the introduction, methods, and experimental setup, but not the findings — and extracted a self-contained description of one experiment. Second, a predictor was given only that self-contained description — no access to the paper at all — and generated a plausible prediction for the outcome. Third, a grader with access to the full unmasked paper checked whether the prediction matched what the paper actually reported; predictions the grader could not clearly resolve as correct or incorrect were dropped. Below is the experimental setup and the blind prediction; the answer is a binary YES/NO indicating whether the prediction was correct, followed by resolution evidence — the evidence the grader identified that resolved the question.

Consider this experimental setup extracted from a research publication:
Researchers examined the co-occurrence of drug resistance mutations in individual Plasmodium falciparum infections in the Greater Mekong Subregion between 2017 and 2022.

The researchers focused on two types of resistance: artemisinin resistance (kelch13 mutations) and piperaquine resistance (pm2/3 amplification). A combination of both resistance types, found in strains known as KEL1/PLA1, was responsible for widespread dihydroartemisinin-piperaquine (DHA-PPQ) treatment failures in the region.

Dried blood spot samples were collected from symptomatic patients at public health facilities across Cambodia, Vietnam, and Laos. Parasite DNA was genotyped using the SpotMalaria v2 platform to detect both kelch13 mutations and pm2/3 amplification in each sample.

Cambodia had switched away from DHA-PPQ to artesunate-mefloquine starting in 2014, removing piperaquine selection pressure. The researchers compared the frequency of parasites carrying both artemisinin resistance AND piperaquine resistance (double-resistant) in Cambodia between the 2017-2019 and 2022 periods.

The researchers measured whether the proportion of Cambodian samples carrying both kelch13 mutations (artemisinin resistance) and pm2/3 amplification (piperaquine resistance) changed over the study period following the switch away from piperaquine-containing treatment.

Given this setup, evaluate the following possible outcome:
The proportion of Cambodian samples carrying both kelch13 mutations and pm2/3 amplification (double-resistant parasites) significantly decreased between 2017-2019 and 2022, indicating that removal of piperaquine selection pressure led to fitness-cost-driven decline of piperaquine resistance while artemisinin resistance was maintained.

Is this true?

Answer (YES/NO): YES